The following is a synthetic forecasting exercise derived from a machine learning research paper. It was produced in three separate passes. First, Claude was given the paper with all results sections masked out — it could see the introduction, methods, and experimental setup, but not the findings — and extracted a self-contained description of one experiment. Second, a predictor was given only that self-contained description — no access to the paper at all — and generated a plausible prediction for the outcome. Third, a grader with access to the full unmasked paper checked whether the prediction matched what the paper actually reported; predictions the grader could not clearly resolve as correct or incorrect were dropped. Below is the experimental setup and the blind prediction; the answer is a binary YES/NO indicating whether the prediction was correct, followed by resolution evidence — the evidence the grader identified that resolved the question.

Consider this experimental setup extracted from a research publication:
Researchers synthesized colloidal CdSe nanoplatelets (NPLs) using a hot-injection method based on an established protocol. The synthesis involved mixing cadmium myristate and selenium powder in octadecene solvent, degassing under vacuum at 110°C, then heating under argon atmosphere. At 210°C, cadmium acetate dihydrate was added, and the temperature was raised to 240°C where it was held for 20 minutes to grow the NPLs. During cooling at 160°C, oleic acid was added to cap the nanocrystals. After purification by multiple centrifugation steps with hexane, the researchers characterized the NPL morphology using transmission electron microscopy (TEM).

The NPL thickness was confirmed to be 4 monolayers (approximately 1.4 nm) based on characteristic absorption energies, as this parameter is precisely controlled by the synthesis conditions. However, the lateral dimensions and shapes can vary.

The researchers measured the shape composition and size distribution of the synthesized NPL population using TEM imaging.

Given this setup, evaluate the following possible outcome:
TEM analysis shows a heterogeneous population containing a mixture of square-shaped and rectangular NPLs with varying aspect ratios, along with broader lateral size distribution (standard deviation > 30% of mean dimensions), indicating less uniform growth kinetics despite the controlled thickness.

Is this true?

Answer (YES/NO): NO